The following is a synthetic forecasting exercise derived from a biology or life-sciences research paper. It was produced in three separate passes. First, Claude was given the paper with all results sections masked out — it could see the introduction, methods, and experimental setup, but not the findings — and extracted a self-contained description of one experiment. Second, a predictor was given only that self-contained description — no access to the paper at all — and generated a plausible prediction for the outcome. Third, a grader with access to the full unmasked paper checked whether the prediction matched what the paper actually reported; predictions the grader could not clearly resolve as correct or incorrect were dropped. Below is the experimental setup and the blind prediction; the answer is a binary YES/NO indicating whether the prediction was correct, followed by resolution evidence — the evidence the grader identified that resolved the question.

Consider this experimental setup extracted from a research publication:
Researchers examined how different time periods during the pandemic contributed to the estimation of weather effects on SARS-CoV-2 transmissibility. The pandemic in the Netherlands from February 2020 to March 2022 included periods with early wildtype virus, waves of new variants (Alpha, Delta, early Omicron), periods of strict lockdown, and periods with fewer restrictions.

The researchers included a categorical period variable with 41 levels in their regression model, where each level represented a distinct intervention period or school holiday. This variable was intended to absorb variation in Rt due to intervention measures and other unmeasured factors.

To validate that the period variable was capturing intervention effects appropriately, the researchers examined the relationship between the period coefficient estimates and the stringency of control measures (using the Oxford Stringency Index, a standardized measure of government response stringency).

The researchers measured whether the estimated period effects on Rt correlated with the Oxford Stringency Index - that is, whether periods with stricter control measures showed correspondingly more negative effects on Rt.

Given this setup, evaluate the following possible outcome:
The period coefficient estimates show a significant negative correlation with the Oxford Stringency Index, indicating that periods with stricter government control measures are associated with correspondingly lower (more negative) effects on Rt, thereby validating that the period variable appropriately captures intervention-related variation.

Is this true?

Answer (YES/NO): NO